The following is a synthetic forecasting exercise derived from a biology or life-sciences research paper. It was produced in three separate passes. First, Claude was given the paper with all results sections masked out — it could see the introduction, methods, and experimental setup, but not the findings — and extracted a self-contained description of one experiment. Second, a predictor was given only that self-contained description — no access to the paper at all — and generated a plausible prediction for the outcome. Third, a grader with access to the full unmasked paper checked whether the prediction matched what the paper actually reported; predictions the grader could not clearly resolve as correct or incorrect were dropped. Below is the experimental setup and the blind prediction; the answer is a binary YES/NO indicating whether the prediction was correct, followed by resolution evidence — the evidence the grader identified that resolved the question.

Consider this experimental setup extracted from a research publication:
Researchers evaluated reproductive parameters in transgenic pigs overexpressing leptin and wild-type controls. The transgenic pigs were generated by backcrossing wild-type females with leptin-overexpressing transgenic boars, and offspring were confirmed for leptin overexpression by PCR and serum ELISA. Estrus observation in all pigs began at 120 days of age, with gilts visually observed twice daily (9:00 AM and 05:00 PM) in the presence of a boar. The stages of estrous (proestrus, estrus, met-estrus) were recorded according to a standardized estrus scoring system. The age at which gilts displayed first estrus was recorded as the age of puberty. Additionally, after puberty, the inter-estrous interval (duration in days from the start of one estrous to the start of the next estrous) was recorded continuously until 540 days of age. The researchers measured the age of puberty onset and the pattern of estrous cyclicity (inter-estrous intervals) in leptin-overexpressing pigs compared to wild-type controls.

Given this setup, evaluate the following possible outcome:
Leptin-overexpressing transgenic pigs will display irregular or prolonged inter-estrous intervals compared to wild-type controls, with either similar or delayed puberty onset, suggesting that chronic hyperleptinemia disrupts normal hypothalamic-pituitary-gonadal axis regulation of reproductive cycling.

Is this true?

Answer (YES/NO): YES